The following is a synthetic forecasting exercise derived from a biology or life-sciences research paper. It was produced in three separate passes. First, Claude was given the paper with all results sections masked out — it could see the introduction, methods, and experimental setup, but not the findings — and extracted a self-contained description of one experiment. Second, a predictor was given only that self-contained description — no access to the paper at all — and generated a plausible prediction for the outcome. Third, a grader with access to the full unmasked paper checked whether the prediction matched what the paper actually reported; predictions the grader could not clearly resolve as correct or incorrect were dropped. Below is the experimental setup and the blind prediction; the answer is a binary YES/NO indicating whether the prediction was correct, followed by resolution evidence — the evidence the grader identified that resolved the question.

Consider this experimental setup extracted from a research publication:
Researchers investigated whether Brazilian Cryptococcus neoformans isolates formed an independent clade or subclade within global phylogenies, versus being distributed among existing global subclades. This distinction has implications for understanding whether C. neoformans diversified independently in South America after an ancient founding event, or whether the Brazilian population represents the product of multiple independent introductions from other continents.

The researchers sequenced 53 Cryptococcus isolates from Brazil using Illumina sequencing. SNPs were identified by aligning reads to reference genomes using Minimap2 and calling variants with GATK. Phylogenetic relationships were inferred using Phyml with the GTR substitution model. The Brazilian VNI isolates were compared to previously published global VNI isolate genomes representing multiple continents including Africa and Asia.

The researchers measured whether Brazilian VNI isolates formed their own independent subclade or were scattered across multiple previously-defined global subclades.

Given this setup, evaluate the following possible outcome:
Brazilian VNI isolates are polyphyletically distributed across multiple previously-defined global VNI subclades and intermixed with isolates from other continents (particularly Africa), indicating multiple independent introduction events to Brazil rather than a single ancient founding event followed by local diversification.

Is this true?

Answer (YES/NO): YES